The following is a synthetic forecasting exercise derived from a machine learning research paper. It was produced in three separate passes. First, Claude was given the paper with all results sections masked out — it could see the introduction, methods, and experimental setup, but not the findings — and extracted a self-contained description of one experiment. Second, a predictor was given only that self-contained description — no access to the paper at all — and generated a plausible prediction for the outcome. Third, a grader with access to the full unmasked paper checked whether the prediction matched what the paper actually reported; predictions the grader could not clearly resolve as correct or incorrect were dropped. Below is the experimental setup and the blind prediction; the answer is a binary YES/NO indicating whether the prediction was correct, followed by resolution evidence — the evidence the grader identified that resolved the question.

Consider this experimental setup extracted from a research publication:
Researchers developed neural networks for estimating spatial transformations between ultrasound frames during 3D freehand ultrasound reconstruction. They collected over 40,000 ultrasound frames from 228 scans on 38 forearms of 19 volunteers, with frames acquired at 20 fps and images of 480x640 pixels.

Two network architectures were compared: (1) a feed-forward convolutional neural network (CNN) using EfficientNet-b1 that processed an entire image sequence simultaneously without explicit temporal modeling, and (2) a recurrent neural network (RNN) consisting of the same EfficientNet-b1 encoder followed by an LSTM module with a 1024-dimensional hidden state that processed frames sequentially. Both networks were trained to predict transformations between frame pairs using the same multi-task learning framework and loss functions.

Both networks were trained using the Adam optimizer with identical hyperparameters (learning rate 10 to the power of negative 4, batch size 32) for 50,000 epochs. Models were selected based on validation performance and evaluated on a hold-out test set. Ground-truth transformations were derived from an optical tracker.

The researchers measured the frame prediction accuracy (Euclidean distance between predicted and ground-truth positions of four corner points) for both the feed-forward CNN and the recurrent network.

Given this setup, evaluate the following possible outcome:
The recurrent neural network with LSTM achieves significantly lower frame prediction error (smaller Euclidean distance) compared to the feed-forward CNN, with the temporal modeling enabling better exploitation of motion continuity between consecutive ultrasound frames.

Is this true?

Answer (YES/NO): NO